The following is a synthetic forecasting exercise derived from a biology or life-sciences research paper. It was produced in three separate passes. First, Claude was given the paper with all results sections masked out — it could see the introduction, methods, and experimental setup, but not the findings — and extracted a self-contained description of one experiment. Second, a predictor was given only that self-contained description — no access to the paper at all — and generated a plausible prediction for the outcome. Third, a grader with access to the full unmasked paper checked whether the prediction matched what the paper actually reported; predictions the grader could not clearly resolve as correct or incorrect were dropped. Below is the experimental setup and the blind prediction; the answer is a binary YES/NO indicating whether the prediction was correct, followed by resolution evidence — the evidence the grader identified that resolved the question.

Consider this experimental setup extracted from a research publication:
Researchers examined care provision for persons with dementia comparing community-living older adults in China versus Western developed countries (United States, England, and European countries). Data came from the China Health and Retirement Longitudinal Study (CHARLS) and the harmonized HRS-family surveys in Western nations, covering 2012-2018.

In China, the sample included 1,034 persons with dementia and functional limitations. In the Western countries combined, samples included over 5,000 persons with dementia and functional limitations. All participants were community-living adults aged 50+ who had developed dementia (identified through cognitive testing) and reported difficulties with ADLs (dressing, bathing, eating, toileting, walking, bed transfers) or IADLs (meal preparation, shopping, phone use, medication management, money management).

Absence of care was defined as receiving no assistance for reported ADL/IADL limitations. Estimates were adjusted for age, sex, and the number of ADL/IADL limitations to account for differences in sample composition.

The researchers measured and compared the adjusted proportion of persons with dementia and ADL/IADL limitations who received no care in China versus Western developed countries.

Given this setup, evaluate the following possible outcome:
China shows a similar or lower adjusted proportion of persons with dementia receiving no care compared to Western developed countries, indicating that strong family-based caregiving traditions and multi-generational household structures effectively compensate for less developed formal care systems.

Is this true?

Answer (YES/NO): NO